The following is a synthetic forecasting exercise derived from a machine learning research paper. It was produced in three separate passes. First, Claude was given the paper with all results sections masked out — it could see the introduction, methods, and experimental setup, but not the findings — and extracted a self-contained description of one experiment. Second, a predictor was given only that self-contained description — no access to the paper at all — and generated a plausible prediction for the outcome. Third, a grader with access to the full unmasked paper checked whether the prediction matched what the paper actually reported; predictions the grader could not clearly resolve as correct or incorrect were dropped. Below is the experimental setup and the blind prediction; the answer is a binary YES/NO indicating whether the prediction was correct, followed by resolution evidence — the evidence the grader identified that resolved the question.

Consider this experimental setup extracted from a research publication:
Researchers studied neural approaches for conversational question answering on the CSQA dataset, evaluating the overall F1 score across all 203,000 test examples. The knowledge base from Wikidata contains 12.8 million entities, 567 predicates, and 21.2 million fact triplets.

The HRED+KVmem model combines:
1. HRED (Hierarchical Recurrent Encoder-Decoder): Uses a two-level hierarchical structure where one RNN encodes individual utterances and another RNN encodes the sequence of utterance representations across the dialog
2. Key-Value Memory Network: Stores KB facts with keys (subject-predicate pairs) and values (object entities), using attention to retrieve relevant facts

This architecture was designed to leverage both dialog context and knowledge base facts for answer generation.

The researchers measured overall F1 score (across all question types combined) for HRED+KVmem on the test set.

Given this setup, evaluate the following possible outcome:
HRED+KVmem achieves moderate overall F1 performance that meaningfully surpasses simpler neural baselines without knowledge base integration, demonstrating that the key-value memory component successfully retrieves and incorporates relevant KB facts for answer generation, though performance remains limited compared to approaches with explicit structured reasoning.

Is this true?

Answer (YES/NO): NO